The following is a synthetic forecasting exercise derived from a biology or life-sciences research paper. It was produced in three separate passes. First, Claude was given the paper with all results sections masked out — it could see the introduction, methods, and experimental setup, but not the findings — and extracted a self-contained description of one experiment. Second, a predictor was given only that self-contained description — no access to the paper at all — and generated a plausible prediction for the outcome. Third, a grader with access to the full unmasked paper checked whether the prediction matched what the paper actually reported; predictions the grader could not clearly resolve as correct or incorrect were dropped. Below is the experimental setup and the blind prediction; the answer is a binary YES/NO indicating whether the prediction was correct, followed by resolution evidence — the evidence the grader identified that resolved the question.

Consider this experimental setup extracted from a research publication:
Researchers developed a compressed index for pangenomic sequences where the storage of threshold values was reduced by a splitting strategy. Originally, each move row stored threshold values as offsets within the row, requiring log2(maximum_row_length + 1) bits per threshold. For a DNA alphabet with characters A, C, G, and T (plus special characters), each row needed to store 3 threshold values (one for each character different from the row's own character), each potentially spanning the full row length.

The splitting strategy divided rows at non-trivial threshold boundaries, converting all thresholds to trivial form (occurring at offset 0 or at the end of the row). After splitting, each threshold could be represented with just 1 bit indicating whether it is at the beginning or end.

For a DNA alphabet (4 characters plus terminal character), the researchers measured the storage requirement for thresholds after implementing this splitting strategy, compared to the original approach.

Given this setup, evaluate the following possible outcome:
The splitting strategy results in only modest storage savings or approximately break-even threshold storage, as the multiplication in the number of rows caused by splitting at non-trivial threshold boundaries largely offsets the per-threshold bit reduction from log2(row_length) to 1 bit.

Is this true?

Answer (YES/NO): NO